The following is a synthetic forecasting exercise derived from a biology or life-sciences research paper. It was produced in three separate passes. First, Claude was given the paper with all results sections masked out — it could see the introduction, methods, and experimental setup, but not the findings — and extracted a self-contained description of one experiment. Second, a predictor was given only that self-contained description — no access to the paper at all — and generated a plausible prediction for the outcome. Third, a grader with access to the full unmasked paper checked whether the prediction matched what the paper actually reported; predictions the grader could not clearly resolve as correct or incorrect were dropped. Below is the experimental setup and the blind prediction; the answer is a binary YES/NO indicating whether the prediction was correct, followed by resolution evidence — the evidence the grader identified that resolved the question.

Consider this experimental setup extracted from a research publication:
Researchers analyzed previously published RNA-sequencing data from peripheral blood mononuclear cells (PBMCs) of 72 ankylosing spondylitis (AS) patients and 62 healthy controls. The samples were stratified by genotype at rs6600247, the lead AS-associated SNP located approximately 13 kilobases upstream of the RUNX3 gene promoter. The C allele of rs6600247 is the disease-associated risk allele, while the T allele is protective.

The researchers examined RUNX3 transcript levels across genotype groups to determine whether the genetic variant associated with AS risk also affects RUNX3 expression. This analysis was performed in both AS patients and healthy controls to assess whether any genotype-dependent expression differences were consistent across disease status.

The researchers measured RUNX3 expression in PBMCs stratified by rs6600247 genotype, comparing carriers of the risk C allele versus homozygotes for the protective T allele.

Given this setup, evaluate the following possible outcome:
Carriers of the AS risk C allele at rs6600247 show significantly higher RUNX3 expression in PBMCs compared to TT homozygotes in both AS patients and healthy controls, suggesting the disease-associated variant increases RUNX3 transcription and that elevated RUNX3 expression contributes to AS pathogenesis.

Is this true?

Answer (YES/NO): NO